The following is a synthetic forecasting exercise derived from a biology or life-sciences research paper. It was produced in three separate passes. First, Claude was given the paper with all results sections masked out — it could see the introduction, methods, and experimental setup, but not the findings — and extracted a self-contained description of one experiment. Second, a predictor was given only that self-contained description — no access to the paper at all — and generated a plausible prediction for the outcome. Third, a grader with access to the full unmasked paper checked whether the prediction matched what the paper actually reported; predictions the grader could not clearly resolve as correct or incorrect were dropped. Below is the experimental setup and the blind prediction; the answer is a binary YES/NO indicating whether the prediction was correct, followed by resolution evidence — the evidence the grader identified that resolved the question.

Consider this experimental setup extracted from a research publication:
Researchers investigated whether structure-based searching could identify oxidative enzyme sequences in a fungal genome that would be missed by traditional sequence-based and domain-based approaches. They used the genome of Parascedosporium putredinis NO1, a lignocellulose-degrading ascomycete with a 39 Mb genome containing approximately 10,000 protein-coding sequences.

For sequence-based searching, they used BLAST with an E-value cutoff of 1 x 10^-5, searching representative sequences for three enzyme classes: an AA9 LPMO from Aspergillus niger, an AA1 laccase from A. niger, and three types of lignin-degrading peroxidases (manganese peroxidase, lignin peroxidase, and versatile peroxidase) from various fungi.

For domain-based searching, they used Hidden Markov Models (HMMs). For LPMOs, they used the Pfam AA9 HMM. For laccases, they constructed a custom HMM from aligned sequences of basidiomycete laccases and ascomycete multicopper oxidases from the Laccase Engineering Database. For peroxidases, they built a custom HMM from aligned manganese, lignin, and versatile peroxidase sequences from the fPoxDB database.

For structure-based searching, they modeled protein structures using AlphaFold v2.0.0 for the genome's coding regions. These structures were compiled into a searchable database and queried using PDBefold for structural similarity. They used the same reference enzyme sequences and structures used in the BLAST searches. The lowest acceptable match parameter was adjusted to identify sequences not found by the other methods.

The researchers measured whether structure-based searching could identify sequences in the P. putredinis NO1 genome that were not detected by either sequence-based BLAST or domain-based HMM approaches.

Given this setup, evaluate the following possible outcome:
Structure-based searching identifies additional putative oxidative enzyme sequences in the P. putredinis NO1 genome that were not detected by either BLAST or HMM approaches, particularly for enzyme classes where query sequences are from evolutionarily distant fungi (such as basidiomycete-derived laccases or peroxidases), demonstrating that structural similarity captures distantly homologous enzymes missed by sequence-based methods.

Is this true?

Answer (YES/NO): NO